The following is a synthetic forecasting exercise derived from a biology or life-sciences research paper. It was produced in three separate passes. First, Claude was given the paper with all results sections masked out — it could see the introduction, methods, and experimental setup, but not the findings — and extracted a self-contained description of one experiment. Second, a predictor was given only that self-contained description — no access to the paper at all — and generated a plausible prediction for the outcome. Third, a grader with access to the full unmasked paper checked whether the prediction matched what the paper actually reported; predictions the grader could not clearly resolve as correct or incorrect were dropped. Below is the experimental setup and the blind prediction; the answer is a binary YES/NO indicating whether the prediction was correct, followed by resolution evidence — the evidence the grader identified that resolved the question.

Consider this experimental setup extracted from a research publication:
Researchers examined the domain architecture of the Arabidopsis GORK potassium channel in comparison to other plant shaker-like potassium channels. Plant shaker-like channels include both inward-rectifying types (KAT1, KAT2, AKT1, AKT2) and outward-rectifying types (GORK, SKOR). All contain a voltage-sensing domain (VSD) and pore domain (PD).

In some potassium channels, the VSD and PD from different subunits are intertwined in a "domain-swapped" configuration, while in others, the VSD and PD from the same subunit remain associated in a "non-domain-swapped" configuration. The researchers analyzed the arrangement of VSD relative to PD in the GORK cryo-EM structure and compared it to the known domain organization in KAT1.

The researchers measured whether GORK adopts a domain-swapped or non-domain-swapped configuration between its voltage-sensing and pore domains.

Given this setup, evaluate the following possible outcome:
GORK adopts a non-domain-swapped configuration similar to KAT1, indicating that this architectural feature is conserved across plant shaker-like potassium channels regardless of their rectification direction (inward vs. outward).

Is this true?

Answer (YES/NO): NO